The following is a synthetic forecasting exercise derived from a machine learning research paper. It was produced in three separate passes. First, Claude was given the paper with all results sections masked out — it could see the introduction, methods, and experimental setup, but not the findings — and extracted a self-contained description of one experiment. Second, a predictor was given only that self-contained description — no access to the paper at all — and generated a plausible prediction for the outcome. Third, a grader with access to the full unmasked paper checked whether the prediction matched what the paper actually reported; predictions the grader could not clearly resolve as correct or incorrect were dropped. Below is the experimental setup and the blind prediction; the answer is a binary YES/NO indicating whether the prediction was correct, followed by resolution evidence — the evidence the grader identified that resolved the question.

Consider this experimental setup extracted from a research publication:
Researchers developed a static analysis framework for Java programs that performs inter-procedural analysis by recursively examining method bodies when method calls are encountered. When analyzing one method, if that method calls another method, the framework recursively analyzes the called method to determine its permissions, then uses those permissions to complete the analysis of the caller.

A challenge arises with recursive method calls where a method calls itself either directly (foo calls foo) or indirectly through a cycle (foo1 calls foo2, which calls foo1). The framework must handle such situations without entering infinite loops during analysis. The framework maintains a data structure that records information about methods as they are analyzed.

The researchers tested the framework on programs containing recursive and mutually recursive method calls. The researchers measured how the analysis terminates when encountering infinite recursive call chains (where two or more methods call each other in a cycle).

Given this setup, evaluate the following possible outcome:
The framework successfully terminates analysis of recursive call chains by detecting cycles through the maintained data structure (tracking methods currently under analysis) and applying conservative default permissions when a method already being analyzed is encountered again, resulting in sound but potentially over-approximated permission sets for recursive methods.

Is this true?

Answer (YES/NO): NO